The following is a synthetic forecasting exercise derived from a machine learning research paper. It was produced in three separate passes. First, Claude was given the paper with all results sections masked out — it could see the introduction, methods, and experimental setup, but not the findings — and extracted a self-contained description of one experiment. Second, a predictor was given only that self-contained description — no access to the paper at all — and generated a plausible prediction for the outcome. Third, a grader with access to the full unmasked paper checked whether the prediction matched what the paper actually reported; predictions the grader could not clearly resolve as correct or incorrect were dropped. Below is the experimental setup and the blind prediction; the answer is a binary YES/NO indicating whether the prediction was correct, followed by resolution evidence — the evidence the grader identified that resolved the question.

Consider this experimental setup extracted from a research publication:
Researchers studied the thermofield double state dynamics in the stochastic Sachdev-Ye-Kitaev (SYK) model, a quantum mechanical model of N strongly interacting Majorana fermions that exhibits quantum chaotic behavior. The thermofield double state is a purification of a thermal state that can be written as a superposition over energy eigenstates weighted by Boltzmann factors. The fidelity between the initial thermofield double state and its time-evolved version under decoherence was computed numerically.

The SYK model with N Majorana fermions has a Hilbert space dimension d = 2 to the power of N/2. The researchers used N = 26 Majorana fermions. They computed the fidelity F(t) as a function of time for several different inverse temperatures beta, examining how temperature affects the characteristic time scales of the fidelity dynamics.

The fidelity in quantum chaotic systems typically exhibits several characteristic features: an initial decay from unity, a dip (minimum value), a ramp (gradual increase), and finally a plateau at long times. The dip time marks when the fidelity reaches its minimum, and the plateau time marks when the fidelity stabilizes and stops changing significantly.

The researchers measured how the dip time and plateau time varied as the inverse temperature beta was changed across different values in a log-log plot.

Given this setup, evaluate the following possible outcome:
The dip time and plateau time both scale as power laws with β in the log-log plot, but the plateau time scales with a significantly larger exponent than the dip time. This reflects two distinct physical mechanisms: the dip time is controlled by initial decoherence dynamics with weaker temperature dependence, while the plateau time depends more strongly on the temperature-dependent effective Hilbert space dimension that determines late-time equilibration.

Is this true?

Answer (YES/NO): NO